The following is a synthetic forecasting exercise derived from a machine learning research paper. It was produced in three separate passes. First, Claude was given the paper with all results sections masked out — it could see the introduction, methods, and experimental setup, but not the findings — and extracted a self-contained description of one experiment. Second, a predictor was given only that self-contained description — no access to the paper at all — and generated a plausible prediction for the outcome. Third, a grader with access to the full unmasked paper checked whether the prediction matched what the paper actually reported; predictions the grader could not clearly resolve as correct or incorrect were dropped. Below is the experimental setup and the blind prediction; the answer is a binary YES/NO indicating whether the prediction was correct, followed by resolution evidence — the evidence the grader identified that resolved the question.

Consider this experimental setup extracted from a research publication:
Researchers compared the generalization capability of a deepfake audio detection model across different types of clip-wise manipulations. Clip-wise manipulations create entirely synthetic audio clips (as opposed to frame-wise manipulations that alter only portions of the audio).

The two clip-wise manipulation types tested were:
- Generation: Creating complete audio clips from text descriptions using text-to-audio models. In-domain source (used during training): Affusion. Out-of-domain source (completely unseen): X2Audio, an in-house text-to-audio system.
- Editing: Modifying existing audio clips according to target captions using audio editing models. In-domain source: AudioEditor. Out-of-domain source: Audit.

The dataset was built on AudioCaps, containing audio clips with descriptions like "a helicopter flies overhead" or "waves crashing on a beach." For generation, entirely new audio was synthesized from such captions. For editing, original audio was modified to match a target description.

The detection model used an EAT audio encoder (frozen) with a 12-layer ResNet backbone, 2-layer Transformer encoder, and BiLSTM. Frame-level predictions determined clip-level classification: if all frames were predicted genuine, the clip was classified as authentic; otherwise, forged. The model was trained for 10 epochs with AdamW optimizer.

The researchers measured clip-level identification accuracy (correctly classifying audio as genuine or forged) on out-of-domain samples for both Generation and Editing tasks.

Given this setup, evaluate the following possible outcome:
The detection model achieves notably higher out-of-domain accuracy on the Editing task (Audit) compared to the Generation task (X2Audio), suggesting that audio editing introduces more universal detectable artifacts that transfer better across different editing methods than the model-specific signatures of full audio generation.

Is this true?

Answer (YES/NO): YES